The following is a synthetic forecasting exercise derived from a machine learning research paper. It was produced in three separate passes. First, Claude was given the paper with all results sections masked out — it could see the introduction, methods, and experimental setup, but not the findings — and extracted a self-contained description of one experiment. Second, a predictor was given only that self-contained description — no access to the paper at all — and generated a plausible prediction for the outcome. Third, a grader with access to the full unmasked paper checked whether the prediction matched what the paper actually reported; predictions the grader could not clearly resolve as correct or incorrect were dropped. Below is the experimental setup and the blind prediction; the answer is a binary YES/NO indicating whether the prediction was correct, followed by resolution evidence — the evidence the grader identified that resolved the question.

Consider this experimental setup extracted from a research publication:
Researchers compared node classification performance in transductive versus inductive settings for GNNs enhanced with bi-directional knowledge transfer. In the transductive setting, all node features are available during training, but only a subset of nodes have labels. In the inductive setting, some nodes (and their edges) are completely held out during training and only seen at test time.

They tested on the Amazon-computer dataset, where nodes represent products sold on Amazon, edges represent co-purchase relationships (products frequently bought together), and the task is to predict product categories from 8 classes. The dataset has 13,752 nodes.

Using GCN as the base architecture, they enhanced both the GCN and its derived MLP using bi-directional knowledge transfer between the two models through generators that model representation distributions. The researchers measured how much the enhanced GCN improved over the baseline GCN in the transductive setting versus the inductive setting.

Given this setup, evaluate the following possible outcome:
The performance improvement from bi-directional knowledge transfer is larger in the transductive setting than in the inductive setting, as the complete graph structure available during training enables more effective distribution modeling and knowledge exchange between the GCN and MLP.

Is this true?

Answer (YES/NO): NO